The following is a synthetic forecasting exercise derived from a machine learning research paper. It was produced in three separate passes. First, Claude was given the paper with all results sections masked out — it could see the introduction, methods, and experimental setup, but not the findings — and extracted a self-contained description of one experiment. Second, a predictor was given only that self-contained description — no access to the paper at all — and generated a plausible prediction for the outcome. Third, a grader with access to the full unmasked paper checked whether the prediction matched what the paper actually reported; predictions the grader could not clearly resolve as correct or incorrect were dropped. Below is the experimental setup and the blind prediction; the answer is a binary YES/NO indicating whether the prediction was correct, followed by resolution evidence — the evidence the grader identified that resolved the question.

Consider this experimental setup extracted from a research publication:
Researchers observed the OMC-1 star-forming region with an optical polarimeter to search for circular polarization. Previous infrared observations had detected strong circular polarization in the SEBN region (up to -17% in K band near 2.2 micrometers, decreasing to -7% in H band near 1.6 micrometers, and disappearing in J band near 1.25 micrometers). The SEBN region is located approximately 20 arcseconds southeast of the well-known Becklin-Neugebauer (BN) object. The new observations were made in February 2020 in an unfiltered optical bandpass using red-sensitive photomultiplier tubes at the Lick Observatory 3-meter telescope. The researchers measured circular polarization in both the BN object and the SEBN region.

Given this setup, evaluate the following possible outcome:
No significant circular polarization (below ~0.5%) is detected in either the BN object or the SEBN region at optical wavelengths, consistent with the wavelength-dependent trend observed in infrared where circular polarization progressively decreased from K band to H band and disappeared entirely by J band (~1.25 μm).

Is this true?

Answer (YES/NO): NO